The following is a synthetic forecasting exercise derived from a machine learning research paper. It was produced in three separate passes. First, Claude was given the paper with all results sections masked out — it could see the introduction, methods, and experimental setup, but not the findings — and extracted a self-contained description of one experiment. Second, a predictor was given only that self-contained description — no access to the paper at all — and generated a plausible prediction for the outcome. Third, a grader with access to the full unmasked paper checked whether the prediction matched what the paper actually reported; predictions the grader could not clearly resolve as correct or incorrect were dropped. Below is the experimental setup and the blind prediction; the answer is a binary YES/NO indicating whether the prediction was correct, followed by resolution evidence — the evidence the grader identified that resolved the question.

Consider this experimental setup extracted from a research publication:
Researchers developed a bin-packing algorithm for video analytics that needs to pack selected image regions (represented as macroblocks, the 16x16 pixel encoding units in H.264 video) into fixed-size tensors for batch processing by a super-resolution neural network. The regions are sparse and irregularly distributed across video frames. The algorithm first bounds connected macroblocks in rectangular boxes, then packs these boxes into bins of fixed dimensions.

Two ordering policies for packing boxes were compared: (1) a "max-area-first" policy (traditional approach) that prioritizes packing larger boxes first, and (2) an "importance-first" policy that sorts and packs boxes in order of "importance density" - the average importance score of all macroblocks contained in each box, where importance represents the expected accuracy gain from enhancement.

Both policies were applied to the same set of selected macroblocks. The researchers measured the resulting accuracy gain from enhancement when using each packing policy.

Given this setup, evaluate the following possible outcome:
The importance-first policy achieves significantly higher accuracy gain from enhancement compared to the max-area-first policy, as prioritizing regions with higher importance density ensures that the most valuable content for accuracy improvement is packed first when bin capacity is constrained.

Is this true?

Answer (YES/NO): YES